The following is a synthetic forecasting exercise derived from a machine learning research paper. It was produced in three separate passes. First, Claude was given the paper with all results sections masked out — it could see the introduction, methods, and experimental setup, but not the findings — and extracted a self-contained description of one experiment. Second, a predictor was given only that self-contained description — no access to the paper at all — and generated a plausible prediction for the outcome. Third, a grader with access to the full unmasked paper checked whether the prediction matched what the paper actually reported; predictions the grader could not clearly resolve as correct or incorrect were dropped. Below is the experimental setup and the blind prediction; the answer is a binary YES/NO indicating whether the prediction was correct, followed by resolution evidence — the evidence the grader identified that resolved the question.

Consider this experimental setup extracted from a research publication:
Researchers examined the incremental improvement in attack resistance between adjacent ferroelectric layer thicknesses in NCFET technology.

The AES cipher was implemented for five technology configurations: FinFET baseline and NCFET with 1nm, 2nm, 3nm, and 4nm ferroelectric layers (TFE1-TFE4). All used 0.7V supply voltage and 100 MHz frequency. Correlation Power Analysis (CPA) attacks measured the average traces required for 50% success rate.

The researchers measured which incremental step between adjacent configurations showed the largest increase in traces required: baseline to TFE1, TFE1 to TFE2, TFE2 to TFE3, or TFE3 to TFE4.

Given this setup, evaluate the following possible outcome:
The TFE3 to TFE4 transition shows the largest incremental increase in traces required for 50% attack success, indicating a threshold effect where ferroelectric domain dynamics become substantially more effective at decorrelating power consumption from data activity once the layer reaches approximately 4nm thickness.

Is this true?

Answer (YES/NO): YES